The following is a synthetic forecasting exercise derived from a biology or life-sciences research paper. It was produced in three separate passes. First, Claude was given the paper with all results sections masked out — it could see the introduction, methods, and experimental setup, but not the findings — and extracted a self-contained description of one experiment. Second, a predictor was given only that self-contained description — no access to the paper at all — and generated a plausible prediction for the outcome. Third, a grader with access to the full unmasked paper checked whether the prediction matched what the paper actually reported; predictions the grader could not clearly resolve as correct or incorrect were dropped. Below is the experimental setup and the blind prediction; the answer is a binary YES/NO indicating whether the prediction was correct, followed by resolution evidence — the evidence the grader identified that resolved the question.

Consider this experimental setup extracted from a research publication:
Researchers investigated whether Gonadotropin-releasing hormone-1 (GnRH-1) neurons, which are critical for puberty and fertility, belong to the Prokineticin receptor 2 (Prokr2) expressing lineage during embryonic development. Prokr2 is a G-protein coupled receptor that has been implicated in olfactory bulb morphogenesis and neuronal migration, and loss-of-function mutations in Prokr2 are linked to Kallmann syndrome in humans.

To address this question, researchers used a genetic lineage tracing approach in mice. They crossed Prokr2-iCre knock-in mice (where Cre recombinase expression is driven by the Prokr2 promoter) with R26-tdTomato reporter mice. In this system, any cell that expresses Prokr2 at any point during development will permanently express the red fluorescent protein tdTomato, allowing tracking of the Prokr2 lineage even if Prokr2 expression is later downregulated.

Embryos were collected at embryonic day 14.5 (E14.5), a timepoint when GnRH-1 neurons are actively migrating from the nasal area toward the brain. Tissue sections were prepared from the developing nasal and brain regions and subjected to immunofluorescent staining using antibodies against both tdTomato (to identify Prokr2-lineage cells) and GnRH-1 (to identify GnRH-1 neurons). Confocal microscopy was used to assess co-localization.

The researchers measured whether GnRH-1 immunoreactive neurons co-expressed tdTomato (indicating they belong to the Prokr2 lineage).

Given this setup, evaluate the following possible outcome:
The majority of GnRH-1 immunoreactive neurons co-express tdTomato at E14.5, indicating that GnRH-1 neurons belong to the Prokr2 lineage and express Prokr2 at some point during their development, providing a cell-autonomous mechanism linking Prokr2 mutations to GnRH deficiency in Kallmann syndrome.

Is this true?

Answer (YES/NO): NO